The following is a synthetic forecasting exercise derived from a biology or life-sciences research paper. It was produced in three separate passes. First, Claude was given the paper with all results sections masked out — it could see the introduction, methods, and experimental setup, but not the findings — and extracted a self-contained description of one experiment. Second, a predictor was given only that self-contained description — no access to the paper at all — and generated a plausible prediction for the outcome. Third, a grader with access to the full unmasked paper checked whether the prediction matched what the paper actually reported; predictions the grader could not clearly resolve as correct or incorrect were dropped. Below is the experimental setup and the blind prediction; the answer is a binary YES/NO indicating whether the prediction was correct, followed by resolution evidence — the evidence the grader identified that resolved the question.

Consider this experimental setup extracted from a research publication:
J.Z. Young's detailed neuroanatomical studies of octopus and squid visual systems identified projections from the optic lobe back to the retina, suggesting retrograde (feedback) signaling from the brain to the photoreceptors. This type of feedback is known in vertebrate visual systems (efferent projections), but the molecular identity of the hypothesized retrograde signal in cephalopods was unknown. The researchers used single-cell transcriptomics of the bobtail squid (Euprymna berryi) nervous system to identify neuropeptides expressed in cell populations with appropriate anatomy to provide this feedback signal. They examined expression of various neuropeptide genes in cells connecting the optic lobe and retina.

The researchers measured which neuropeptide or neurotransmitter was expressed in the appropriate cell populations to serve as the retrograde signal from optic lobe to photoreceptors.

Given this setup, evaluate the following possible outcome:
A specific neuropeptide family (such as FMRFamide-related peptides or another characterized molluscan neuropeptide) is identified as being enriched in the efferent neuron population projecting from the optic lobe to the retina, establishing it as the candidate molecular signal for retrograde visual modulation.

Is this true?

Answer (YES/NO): YES